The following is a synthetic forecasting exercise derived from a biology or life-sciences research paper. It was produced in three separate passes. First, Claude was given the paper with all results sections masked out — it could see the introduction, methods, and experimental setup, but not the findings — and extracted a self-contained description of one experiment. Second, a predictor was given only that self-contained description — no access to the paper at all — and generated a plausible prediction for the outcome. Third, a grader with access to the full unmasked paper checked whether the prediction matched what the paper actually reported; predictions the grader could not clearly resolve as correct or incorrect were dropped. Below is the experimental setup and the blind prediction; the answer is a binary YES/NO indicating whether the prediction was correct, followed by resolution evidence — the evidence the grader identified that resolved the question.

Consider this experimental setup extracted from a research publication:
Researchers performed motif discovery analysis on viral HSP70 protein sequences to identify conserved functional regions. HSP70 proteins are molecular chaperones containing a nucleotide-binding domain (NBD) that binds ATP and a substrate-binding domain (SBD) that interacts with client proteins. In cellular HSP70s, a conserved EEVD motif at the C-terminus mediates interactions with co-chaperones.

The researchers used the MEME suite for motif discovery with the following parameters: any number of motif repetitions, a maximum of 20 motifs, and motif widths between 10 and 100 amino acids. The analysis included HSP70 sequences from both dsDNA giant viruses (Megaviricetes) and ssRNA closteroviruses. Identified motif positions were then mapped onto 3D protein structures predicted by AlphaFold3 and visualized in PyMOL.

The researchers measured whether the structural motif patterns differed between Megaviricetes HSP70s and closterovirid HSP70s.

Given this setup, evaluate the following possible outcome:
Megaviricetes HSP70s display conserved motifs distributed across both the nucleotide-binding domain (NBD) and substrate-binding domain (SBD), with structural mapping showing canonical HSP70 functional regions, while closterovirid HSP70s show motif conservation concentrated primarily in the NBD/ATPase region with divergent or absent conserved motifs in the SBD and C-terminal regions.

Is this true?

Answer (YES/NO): NO